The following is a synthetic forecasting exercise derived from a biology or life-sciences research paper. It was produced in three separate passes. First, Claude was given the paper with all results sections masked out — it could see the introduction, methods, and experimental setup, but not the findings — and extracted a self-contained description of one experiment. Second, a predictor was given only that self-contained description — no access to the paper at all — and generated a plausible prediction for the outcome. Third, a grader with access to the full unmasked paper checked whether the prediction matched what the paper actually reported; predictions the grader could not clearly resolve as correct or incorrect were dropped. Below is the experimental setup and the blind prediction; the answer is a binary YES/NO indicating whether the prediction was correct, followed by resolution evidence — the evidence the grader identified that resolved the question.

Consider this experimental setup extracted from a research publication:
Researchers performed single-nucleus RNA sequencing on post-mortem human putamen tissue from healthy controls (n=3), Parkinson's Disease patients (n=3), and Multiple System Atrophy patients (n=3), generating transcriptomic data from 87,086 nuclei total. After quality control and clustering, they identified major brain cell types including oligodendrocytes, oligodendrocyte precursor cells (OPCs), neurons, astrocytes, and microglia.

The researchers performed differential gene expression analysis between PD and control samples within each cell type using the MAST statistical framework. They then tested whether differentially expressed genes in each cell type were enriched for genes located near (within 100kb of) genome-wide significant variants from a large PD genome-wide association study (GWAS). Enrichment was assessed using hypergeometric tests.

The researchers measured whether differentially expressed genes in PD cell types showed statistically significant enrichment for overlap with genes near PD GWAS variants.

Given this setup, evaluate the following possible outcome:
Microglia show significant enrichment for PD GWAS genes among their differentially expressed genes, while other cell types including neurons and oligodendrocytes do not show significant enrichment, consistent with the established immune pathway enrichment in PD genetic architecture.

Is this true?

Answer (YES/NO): NO